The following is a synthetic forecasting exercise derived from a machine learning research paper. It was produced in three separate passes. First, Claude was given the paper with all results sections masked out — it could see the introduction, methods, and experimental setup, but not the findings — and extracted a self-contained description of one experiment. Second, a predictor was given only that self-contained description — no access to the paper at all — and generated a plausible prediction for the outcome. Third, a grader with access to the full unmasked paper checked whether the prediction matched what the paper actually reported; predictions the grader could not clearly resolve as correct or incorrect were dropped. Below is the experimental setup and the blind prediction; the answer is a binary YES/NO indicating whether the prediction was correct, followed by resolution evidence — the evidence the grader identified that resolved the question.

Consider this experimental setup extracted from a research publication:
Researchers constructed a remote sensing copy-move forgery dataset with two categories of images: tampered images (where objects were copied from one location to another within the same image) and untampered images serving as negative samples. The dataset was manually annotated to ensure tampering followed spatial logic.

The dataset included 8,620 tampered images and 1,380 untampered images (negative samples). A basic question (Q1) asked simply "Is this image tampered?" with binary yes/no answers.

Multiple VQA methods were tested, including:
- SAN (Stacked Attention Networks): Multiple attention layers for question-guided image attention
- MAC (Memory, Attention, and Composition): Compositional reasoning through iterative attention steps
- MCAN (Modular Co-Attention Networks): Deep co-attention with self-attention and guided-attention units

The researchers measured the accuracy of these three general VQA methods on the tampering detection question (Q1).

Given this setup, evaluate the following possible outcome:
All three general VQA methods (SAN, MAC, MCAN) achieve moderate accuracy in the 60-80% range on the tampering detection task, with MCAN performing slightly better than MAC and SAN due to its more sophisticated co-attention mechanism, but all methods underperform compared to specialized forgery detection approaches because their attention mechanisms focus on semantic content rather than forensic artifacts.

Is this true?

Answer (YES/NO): NO